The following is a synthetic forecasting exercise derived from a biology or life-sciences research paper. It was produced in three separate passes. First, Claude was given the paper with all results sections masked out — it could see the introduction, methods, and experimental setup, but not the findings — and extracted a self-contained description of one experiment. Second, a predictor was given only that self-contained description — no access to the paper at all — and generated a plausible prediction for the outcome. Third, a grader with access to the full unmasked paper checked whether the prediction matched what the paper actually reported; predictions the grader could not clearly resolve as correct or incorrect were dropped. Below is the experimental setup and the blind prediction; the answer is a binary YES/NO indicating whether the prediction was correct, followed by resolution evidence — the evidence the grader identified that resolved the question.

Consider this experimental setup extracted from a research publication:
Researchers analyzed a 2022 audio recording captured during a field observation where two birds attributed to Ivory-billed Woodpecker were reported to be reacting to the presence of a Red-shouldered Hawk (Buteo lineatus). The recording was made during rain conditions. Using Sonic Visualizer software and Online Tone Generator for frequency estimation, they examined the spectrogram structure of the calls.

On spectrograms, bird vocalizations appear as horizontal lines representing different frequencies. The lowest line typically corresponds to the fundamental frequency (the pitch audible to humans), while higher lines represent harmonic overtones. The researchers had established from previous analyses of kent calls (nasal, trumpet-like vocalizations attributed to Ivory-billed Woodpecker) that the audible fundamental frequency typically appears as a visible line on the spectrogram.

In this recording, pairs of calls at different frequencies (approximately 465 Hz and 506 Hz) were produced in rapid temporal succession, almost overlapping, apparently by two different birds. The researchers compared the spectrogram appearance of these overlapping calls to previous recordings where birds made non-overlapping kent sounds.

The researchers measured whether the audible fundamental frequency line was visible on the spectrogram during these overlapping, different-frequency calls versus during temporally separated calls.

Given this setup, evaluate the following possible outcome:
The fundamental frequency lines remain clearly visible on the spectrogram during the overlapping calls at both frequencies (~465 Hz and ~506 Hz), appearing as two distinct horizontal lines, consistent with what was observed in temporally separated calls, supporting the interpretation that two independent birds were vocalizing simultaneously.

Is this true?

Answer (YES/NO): NO